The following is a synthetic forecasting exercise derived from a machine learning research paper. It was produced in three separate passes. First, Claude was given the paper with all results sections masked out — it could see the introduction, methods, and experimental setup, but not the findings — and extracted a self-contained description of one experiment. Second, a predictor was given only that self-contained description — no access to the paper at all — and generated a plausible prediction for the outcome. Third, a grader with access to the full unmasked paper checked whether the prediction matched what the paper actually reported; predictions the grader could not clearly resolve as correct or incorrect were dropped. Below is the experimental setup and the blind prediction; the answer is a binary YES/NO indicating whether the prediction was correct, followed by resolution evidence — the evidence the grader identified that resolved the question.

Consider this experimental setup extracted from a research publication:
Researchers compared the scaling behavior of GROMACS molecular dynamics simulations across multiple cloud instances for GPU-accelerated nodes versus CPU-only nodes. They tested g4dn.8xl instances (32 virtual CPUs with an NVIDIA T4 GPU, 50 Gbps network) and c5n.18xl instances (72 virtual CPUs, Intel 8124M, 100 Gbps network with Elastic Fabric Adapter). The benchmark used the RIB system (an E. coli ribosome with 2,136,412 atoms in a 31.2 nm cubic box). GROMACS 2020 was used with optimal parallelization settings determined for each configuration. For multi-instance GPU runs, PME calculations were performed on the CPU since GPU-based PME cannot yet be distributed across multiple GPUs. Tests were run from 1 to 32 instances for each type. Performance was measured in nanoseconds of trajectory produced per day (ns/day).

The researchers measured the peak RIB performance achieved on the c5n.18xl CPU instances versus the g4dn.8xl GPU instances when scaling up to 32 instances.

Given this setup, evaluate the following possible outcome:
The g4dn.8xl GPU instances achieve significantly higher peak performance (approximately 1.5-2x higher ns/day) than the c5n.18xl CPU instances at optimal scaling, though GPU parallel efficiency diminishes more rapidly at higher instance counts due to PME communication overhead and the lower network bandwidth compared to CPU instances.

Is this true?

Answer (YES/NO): NO